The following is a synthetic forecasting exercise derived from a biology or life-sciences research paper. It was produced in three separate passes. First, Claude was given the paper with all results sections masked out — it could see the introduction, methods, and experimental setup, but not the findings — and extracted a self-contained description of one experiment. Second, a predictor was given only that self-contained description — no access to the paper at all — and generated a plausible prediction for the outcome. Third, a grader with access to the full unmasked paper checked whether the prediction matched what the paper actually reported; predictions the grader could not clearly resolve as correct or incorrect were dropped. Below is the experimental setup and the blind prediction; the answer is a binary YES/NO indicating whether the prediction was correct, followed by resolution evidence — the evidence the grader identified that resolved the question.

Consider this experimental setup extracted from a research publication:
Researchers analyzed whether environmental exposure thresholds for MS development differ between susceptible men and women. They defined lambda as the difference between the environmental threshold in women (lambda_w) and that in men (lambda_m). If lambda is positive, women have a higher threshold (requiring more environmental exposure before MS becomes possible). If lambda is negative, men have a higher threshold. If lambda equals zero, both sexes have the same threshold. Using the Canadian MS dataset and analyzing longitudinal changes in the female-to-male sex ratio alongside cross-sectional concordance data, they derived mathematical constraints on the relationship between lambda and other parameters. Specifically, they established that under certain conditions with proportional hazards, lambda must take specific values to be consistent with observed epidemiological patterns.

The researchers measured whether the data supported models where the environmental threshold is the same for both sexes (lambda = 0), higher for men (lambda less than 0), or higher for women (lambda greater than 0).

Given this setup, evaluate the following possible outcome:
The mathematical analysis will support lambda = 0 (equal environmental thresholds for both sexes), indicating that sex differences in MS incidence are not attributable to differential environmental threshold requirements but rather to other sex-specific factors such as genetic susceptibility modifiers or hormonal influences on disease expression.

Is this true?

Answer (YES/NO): NO